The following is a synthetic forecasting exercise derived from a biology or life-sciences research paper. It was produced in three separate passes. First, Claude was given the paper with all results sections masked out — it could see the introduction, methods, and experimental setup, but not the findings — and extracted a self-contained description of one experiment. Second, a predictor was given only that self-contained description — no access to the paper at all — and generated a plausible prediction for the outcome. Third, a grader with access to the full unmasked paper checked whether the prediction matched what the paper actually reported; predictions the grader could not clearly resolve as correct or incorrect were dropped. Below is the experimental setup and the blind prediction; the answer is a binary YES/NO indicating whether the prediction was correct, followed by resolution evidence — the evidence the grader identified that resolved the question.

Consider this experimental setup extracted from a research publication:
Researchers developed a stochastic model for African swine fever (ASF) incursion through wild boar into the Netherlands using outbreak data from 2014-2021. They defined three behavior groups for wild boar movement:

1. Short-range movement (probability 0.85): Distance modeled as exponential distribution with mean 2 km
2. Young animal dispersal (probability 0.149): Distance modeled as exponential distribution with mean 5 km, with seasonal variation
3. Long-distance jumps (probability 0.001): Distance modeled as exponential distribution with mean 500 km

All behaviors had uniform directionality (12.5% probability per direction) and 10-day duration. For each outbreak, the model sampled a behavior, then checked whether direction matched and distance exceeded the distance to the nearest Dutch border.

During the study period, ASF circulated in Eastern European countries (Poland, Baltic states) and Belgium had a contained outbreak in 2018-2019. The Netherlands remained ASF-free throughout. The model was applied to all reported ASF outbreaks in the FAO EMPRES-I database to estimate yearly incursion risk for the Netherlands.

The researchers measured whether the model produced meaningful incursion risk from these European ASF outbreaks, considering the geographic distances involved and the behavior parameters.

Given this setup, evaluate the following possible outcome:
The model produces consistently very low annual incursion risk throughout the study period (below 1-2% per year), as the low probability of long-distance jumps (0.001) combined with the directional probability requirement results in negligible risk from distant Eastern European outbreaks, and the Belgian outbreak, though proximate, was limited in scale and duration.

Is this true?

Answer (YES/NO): YES